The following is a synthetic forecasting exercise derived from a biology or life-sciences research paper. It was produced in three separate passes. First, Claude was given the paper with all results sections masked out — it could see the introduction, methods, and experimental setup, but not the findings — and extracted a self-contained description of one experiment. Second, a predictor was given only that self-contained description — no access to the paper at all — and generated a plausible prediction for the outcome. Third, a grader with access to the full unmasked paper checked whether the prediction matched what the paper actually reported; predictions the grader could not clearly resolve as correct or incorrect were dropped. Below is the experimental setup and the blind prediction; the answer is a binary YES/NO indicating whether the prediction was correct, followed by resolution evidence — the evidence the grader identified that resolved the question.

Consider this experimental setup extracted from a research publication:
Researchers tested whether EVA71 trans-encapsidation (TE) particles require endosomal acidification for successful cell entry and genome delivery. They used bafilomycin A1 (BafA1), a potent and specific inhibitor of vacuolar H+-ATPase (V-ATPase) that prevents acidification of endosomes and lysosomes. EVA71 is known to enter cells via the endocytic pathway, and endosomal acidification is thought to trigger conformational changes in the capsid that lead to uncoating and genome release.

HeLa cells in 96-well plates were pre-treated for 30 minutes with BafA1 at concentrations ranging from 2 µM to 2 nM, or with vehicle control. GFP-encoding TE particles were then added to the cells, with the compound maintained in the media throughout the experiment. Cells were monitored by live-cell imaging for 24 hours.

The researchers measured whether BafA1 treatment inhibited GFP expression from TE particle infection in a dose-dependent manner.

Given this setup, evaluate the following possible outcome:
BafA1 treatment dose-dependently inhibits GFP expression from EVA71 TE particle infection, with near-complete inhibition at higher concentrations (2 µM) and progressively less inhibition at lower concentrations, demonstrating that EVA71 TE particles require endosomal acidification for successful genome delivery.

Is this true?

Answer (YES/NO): YES